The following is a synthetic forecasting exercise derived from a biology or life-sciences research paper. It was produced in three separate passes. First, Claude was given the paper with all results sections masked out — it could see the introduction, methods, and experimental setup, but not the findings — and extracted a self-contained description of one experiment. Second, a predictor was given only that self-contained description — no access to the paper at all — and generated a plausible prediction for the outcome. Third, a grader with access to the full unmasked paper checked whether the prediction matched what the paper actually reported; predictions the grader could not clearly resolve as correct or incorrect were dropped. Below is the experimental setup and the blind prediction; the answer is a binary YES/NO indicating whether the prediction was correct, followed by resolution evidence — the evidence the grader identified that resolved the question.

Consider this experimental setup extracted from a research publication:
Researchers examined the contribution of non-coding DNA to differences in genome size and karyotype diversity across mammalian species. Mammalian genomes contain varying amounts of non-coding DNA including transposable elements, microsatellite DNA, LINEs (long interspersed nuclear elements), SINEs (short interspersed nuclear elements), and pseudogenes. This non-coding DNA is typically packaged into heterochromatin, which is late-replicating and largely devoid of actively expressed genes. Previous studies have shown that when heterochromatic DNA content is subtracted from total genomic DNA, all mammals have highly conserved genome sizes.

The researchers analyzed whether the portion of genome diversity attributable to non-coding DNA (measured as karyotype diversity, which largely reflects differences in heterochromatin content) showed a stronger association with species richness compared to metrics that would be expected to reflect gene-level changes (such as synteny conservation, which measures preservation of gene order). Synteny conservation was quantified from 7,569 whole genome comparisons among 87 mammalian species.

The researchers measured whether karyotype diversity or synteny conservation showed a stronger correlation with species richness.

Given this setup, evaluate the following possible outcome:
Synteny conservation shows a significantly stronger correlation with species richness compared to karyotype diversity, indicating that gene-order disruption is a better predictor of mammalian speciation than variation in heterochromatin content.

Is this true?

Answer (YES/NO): NO